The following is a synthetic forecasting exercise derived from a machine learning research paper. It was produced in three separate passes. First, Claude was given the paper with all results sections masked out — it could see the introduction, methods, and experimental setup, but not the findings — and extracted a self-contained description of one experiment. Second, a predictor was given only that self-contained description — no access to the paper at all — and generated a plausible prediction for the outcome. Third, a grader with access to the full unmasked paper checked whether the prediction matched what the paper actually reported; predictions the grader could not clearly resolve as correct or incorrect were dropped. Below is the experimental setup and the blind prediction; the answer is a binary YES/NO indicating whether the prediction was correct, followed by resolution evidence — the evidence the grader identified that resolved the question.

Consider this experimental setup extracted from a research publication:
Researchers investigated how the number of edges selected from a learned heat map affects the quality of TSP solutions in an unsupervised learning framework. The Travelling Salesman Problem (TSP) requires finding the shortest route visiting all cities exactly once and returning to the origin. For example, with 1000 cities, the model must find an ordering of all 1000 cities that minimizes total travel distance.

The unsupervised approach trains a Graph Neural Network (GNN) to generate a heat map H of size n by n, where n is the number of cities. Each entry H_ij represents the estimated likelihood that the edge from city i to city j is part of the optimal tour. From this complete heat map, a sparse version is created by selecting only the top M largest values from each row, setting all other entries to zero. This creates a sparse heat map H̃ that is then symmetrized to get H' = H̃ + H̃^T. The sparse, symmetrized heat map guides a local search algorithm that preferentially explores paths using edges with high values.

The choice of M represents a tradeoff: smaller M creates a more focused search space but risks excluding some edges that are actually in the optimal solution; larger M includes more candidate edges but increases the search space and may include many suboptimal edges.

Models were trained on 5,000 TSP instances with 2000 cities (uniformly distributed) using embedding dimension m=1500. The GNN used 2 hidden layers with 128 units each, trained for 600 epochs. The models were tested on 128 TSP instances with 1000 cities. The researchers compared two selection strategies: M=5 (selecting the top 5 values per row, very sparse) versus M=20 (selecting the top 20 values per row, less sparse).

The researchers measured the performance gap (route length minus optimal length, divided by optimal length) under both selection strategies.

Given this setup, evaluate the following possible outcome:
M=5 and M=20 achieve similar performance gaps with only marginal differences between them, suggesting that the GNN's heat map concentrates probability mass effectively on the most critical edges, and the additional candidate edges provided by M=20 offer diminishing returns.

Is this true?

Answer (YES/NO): NO